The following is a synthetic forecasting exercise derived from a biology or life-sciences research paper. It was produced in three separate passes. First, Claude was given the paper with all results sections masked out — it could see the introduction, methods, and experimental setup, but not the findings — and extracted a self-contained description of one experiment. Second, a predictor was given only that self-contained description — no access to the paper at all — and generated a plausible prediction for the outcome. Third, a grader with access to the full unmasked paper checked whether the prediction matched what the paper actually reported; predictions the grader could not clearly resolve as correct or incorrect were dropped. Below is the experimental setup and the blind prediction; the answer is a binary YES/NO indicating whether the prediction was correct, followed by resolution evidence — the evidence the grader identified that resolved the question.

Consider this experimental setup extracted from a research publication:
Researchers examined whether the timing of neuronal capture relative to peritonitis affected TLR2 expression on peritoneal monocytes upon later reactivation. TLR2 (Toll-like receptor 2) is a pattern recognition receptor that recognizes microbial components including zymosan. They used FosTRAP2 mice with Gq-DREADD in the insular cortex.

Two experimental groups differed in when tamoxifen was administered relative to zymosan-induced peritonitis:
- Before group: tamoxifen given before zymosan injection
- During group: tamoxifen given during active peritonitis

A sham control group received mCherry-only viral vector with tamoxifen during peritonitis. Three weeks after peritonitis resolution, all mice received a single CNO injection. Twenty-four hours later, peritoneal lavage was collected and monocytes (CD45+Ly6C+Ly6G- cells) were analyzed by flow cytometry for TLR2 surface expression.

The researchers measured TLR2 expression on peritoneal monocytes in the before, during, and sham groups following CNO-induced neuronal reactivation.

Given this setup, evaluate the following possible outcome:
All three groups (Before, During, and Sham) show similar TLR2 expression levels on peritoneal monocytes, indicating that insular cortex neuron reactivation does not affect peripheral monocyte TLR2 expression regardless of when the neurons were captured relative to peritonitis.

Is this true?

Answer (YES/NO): NO